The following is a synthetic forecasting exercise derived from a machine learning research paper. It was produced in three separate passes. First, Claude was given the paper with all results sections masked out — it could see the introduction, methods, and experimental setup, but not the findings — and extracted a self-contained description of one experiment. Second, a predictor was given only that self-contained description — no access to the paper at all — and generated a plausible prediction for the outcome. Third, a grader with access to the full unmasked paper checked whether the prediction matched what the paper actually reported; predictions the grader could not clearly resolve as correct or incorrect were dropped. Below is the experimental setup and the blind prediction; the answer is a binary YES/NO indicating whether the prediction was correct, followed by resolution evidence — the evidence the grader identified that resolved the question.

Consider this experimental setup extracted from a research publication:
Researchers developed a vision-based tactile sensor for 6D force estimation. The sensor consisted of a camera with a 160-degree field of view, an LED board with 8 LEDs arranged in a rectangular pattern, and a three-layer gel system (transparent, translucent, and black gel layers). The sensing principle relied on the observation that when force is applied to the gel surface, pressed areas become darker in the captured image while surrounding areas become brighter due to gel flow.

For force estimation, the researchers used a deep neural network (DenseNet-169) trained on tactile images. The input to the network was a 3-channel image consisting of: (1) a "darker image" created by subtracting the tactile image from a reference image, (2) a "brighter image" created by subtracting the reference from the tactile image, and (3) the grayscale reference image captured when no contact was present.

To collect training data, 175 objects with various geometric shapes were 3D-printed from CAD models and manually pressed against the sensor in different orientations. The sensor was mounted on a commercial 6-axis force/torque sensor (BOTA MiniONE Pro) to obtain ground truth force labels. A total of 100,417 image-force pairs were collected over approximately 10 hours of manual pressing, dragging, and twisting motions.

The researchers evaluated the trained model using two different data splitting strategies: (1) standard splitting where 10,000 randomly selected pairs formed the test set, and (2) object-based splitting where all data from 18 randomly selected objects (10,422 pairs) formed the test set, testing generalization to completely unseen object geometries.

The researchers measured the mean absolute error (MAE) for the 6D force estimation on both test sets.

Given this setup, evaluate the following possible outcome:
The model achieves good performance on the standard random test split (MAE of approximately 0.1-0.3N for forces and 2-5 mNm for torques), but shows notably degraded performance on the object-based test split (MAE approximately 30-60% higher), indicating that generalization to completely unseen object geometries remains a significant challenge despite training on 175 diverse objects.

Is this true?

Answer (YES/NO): NO